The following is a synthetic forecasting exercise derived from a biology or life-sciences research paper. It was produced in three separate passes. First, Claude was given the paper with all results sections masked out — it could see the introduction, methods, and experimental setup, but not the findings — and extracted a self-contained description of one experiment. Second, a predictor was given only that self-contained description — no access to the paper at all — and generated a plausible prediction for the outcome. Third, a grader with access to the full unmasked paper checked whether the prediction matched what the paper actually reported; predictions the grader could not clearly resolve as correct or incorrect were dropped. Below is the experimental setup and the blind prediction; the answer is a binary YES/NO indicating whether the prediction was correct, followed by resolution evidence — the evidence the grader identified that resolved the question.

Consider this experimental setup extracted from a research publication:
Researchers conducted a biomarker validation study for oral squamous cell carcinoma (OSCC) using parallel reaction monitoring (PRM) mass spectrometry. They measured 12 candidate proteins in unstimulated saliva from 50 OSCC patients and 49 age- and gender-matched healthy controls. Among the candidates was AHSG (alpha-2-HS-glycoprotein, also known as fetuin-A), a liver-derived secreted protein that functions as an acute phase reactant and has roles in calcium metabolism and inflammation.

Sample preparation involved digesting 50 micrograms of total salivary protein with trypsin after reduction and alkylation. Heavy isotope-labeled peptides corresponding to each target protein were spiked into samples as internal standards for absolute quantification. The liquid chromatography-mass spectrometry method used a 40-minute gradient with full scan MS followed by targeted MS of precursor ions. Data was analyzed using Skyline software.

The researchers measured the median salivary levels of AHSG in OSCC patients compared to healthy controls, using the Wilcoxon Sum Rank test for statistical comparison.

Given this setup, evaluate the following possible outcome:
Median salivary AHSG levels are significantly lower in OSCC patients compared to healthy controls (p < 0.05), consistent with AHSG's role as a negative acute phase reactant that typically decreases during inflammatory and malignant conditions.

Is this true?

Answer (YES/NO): NO